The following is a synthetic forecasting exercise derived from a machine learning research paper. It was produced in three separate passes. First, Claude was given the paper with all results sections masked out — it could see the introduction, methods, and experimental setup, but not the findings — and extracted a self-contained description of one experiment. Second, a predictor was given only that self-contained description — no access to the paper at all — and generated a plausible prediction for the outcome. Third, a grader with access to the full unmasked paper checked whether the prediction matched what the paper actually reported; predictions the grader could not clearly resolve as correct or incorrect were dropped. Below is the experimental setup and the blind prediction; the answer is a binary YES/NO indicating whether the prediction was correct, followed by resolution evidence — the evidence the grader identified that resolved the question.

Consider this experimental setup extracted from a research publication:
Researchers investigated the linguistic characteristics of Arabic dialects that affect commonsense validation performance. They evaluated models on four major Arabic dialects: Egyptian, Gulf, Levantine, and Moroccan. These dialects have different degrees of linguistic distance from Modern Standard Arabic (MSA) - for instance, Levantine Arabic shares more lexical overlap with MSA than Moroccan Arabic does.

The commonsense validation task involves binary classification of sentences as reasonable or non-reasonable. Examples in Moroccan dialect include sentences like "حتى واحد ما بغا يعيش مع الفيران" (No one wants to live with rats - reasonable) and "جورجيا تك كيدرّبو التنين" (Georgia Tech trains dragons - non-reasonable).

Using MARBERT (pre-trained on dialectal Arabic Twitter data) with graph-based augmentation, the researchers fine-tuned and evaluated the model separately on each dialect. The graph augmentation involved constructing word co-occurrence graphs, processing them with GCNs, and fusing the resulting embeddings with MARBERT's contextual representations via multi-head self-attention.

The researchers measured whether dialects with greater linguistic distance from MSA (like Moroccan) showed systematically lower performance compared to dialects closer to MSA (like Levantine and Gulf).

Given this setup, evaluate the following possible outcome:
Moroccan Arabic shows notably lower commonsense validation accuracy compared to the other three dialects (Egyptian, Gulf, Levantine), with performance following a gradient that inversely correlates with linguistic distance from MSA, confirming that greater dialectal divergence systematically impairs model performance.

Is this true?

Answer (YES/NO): NO